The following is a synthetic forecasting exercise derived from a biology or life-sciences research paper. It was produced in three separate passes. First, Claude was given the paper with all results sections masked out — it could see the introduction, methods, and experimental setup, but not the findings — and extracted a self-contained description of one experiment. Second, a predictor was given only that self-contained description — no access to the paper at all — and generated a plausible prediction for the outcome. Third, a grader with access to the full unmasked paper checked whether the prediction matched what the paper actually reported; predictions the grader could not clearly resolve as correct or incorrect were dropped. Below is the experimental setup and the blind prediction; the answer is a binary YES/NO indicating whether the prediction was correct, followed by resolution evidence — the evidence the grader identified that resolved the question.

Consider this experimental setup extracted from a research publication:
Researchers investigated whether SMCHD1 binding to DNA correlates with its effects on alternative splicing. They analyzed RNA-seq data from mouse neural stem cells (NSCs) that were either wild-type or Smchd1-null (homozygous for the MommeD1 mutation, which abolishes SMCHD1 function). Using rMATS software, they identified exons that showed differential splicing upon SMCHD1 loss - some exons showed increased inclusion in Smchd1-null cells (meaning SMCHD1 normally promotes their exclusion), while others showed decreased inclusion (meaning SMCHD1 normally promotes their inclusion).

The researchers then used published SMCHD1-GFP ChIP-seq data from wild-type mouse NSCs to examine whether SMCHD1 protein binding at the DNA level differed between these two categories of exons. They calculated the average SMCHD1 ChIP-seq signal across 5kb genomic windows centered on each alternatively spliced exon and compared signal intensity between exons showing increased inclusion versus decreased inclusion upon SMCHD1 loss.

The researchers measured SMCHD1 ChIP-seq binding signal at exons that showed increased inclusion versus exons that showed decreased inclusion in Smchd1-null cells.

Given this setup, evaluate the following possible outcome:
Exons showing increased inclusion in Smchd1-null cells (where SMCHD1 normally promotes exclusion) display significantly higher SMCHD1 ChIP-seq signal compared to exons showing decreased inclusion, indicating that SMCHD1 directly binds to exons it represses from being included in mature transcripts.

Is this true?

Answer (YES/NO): YES